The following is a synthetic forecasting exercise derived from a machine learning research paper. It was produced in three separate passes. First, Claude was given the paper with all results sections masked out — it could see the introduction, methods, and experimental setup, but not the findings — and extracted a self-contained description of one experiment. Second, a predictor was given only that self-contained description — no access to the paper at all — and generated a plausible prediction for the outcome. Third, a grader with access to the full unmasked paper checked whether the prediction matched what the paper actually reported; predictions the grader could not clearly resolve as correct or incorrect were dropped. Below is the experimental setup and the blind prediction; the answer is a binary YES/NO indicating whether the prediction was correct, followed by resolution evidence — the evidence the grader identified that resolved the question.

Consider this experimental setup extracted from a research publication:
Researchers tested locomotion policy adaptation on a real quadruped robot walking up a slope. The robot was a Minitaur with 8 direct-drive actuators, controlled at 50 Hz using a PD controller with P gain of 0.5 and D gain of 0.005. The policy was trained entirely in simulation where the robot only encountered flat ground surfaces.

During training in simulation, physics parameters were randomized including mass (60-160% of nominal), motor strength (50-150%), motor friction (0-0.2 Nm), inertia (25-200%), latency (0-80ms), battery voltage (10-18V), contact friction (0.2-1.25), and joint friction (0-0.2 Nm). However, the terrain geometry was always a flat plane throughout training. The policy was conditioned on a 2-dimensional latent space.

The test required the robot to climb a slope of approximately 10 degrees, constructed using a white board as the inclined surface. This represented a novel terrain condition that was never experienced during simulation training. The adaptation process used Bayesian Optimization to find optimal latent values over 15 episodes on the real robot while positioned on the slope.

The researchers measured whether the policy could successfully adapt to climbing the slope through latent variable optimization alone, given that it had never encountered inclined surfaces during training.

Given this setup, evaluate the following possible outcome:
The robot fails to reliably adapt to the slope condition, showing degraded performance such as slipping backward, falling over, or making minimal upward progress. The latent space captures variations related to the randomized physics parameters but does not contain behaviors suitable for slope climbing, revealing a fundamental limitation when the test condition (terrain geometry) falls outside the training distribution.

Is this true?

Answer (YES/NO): NO